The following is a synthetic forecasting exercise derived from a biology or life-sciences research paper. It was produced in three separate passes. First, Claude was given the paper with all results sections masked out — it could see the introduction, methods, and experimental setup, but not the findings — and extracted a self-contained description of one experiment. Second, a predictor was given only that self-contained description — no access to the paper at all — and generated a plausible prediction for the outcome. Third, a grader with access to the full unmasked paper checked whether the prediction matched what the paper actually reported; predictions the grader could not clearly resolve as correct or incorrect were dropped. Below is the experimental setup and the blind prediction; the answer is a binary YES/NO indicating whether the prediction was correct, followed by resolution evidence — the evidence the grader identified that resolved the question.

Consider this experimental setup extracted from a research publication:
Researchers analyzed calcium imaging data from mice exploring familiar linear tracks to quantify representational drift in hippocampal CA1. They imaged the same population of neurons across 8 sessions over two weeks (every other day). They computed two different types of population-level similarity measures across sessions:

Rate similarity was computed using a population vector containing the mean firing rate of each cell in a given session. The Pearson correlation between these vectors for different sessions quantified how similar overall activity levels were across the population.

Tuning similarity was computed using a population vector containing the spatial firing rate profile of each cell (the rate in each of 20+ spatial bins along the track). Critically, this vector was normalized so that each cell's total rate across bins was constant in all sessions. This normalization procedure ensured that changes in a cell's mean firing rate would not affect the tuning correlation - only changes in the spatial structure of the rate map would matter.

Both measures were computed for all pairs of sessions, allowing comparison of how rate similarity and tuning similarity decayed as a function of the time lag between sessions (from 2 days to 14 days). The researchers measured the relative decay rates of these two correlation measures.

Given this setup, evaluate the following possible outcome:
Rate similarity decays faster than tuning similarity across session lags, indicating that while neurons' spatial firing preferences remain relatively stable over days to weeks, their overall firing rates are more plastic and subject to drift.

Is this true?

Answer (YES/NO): YES